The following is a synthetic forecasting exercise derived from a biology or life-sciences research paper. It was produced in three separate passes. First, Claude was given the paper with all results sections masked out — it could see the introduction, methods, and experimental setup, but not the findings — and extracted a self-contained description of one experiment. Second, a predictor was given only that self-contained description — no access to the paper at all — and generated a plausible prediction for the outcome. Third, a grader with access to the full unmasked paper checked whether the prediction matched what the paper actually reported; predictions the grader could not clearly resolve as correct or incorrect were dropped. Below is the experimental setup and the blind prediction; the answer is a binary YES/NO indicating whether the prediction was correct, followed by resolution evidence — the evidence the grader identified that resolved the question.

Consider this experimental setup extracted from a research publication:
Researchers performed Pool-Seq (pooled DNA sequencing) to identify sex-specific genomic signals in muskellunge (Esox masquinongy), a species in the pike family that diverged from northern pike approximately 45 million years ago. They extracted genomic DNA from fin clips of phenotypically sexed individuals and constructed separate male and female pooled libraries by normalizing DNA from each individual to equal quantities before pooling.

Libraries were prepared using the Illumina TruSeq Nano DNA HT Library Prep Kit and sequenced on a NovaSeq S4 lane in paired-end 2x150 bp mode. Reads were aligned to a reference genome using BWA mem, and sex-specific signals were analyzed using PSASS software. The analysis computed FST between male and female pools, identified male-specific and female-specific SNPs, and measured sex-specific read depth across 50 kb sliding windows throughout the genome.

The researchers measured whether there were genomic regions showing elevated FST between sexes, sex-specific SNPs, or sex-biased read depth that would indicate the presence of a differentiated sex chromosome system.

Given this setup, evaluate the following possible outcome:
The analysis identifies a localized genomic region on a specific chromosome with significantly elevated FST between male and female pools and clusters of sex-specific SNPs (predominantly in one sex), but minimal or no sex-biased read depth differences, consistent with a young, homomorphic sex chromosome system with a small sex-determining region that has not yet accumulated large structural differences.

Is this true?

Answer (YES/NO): NO